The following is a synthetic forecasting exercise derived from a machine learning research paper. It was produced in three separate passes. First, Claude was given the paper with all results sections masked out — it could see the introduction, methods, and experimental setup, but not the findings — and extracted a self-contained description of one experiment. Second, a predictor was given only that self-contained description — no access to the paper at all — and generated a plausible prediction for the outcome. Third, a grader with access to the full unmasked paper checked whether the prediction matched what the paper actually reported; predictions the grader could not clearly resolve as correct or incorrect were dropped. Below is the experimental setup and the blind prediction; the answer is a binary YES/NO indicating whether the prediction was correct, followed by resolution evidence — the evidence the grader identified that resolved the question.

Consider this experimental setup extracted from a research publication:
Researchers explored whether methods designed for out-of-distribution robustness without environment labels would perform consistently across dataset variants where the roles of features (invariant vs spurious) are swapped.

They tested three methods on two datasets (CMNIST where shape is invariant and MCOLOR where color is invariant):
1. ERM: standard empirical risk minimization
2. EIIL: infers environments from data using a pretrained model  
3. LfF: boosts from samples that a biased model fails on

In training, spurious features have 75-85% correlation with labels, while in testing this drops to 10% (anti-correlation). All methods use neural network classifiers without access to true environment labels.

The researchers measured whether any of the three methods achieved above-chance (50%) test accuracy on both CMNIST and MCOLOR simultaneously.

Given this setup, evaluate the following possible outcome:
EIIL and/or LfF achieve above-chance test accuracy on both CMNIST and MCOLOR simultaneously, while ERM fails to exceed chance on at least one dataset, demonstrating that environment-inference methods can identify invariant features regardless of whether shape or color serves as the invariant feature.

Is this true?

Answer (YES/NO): NO